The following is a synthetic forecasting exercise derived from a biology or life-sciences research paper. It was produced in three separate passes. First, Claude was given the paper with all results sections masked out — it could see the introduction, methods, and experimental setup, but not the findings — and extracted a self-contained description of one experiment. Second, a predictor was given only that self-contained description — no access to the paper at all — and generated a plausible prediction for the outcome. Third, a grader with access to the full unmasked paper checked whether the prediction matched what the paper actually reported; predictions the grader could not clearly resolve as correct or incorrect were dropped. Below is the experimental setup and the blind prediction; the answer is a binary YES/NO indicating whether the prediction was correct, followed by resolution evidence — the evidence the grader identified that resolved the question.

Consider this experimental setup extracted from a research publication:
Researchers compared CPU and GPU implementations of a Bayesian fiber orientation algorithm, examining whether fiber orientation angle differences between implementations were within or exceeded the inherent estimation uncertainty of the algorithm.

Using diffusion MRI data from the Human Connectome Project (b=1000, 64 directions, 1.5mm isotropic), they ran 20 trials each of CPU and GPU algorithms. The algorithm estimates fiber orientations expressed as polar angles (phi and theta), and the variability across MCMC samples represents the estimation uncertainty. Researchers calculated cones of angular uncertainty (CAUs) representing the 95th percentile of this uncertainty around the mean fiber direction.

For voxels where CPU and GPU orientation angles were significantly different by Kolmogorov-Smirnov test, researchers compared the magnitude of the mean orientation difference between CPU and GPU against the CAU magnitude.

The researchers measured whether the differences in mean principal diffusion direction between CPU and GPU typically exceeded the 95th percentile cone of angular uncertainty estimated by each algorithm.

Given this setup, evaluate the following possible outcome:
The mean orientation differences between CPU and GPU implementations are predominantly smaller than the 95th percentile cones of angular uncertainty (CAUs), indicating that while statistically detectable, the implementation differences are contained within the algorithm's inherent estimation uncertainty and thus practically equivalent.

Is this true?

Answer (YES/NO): YES